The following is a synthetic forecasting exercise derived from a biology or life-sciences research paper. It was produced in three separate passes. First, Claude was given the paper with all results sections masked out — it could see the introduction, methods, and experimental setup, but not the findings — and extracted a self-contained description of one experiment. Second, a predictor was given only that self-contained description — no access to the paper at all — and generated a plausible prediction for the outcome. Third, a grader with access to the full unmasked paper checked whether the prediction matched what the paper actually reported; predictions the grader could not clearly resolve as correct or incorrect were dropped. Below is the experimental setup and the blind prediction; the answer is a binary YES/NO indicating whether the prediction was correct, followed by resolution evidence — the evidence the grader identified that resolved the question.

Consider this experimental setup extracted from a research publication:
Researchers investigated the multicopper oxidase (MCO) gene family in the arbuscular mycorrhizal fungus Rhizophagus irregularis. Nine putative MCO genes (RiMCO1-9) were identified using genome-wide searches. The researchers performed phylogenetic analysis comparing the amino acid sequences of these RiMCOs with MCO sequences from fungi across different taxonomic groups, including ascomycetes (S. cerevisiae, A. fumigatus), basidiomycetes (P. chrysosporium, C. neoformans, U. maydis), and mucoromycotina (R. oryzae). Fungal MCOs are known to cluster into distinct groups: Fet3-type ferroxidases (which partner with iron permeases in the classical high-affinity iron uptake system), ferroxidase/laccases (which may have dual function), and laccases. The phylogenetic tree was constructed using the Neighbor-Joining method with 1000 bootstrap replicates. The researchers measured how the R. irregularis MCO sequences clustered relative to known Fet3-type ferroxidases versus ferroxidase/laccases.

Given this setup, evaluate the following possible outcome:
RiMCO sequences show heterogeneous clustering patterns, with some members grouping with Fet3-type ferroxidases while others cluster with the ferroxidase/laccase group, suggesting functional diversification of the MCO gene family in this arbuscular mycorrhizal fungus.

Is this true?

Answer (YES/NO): NO